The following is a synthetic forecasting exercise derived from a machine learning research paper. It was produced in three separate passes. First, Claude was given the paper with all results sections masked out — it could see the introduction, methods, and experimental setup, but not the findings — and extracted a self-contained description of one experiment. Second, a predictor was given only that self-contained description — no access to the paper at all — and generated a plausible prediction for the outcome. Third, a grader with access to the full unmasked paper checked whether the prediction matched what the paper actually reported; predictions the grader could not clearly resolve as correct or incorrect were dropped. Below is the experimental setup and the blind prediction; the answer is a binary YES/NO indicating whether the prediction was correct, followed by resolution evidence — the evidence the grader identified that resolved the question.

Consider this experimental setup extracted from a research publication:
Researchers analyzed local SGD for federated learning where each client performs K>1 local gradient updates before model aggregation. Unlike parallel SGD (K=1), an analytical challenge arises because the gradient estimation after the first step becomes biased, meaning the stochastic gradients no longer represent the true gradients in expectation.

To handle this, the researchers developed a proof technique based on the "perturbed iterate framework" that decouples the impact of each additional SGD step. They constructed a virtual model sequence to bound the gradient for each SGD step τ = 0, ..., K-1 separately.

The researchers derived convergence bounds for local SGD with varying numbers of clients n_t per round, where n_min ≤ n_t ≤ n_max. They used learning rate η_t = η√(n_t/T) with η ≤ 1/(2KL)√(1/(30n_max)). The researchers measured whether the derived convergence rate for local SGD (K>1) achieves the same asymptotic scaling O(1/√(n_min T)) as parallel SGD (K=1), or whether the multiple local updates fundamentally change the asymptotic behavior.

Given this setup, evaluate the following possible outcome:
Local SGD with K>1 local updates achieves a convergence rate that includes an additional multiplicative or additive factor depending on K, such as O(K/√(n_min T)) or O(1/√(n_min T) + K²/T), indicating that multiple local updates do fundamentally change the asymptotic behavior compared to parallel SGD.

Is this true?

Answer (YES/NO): NO